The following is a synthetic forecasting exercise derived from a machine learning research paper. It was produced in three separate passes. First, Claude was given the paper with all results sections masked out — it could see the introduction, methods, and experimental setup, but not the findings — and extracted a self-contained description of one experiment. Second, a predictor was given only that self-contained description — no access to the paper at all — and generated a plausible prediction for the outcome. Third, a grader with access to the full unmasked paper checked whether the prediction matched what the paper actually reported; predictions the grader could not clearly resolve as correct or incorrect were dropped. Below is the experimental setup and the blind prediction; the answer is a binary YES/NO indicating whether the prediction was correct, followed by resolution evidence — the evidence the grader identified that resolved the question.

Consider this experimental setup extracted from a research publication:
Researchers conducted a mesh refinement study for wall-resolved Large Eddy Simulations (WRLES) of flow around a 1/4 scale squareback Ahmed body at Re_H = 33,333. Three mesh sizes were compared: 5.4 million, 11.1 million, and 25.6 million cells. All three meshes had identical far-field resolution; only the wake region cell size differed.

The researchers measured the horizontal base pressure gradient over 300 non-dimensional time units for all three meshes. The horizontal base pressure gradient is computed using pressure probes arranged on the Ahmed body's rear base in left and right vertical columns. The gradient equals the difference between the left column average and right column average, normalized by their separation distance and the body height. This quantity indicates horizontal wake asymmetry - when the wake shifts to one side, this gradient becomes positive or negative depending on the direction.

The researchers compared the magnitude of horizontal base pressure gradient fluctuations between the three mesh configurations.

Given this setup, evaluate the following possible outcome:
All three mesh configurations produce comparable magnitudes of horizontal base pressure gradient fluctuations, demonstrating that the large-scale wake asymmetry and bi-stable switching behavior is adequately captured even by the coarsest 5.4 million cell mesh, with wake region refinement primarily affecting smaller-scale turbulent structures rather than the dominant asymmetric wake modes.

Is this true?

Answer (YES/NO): NO